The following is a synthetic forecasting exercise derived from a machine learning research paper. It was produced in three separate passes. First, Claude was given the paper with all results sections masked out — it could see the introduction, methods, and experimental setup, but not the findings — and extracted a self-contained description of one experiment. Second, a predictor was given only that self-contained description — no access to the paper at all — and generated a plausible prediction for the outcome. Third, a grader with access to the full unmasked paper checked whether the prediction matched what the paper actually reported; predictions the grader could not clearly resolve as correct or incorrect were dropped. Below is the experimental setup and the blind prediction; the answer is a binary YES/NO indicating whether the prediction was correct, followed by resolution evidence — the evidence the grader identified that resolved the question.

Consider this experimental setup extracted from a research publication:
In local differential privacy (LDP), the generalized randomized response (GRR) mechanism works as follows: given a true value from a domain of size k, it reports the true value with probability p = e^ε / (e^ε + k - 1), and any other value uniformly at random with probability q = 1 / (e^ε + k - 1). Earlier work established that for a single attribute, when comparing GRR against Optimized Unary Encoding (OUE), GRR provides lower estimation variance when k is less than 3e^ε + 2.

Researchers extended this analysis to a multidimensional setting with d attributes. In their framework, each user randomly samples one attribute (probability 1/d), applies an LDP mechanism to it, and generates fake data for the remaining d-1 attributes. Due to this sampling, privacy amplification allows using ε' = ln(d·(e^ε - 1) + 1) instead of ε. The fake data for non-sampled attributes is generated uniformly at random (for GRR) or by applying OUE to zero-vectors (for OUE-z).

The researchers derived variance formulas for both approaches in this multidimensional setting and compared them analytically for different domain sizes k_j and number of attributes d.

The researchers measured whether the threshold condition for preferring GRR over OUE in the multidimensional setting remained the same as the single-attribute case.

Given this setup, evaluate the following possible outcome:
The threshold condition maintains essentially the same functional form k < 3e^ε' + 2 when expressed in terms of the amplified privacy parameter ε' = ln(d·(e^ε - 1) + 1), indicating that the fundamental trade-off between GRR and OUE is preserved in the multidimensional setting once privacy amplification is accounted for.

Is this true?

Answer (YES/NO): NO